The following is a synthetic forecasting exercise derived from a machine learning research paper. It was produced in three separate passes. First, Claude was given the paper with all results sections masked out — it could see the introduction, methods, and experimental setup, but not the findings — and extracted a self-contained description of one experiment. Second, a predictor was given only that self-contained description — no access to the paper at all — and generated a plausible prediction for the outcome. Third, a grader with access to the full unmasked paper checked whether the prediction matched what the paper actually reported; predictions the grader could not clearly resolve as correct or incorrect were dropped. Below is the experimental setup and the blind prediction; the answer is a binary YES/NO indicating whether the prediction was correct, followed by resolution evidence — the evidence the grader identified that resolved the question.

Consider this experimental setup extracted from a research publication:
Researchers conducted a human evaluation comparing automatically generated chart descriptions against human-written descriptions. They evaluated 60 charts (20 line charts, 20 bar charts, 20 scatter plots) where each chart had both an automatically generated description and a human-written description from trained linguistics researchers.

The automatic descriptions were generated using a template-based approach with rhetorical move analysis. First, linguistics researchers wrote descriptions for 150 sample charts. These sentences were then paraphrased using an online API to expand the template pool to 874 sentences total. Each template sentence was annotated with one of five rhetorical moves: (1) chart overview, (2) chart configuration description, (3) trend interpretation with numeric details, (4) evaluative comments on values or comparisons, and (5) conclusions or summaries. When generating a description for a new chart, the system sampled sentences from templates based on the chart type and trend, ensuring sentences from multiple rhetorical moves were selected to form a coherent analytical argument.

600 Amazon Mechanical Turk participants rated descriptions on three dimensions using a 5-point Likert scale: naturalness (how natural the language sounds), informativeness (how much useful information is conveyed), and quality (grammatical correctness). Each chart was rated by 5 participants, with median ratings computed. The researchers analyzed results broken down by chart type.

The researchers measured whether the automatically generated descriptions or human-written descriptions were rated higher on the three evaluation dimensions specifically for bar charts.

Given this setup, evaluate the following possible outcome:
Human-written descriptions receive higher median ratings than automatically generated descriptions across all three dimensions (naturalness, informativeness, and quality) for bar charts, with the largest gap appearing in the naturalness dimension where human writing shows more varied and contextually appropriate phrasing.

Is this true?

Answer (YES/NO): NO